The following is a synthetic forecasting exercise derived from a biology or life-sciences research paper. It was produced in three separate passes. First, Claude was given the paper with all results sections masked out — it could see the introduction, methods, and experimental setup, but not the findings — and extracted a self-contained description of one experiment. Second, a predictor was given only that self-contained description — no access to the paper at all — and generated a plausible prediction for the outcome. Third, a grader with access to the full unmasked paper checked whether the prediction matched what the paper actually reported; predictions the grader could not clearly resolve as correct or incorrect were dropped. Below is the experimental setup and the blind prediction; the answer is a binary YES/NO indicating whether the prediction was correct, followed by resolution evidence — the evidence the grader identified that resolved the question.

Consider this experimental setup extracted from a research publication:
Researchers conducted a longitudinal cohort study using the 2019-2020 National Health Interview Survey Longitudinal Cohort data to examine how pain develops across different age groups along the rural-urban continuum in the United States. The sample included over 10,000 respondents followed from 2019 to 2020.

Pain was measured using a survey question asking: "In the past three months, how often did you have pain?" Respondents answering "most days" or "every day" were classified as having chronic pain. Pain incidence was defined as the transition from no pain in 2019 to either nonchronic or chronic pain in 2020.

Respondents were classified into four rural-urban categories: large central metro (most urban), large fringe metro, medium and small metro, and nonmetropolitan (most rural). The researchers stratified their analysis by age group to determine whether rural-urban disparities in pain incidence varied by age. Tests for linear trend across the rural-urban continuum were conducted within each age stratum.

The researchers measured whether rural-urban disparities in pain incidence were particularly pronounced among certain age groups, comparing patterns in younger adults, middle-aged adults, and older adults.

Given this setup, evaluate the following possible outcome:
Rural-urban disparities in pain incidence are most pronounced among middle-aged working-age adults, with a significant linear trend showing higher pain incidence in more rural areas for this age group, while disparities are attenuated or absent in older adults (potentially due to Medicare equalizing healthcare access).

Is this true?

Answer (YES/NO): YES